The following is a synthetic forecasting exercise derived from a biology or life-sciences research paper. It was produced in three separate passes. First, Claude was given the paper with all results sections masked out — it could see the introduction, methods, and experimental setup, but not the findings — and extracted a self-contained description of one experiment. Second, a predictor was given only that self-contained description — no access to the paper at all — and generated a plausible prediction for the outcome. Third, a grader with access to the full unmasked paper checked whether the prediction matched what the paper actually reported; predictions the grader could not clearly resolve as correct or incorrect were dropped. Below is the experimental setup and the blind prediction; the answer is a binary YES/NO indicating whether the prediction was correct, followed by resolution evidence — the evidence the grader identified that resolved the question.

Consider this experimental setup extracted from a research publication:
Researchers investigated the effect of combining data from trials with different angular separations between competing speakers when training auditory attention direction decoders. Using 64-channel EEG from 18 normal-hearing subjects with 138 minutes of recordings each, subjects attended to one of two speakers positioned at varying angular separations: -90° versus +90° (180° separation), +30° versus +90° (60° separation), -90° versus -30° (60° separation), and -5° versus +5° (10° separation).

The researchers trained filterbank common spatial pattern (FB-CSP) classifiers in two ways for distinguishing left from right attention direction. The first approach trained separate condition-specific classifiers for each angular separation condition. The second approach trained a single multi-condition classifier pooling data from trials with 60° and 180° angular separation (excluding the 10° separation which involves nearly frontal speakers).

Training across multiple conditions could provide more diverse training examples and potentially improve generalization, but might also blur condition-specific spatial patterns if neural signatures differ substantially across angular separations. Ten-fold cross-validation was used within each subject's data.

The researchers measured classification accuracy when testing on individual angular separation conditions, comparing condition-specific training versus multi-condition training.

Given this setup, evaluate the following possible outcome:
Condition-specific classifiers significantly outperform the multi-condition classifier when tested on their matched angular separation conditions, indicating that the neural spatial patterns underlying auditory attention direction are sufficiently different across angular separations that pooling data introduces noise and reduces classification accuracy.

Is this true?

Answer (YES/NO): NO